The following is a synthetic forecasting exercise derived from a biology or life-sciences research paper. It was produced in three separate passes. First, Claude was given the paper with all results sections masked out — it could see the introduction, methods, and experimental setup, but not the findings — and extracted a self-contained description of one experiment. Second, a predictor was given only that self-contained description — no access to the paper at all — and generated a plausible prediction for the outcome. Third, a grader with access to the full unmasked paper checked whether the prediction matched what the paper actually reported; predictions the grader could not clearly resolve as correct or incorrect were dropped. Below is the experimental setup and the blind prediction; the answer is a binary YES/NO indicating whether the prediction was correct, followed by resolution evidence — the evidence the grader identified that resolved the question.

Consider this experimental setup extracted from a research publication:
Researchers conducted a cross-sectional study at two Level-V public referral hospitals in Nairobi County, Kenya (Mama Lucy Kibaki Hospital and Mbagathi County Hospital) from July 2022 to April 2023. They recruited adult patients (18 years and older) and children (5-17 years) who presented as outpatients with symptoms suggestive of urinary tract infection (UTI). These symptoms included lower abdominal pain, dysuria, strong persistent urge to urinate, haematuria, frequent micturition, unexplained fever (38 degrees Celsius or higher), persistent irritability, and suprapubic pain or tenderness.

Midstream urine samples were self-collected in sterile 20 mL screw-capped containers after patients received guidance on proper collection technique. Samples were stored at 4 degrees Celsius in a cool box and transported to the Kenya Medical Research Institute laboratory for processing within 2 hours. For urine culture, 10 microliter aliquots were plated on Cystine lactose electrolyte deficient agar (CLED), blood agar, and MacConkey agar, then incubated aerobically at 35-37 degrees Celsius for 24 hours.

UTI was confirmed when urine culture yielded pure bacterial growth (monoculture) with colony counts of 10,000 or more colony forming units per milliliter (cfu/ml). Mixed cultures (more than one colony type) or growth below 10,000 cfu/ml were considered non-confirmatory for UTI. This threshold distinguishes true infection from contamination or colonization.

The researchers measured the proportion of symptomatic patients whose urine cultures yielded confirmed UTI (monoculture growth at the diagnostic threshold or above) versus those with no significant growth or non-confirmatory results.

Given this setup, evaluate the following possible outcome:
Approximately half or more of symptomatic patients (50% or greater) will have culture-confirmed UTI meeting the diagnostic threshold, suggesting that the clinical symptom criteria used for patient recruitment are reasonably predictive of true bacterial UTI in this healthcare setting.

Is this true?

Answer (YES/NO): NO